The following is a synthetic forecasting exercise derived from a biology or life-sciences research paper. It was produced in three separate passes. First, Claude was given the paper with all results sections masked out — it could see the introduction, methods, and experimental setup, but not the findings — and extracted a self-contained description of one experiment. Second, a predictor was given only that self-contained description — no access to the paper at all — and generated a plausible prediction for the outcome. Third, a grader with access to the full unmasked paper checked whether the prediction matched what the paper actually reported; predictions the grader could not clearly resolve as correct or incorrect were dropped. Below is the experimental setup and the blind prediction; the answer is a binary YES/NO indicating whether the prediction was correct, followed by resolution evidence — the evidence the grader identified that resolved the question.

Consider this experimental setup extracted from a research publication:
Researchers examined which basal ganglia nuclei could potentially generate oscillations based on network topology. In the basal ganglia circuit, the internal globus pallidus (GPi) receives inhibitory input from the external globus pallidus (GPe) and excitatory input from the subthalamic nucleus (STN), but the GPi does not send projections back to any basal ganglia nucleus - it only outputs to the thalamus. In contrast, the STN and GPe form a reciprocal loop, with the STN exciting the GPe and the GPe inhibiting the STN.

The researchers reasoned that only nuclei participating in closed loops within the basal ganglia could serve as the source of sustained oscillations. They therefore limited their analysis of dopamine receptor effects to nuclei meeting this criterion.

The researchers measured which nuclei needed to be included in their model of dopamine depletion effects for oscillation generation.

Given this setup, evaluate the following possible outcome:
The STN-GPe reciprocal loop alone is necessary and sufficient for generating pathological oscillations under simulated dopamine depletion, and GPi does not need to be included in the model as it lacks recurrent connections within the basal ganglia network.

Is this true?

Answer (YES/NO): YES